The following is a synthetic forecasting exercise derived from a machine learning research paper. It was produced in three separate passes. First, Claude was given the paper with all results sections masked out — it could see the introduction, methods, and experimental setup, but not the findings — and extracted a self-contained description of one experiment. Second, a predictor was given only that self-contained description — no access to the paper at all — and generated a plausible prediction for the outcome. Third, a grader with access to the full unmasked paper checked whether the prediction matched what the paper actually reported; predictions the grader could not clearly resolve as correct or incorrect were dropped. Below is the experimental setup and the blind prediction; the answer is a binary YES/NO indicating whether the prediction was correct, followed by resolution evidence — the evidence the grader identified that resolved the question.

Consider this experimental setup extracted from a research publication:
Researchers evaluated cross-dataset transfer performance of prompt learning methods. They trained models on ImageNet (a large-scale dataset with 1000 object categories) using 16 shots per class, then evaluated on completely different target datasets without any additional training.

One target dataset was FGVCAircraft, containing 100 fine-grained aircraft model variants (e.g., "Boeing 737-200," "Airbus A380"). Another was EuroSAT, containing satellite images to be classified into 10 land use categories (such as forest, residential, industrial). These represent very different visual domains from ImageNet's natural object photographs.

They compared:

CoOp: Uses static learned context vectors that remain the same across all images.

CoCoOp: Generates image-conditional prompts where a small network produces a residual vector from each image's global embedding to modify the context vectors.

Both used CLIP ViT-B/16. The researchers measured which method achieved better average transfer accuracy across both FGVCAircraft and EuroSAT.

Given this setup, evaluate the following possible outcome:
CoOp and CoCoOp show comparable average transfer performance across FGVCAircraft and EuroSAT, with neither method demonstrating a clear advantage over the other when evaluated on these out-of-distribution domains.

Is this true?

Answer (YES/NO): YES